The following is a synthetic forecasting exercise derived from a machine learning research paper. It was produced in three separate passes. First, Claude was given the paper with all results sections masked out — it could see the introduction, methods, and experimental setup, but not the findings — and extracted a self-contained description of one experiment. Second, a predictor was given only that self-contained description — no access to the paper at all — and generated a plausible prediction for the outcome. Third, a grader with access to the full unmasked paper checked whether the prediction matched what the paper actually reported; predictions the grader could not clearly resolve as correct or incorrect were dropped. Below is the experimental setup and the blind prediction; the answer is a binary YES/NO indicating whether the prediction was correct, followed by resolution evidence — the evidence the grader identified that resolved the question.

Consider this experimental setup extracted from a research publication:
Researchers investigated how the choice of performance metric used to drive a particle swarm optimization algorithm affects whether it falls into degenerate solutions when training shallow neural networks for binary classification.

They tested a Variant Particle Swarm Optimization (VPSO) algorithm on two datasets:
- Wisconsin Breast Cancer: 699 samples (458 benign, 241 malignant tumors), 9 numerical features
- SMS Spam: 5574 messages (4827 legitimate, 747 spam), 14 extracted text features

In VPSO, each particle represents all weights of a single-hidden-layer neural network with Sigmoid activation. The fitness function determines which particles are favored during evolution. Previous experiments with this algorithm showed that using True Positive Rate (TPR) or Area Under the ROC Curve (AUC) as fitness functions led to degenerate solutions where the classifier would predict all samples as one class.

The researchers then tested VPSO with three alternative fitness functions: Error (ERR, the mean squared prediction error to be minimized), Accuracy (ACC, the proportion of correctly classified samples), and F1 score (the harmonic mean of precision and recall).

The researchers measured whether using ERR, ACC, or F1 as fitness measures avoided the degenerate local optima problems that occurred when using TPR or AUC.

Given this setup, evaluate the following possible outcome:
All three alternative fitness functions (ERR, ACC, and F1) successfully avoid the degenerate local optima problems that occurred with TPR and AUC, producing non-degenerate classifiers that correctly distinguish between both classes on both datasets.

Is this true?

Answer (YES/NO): YES